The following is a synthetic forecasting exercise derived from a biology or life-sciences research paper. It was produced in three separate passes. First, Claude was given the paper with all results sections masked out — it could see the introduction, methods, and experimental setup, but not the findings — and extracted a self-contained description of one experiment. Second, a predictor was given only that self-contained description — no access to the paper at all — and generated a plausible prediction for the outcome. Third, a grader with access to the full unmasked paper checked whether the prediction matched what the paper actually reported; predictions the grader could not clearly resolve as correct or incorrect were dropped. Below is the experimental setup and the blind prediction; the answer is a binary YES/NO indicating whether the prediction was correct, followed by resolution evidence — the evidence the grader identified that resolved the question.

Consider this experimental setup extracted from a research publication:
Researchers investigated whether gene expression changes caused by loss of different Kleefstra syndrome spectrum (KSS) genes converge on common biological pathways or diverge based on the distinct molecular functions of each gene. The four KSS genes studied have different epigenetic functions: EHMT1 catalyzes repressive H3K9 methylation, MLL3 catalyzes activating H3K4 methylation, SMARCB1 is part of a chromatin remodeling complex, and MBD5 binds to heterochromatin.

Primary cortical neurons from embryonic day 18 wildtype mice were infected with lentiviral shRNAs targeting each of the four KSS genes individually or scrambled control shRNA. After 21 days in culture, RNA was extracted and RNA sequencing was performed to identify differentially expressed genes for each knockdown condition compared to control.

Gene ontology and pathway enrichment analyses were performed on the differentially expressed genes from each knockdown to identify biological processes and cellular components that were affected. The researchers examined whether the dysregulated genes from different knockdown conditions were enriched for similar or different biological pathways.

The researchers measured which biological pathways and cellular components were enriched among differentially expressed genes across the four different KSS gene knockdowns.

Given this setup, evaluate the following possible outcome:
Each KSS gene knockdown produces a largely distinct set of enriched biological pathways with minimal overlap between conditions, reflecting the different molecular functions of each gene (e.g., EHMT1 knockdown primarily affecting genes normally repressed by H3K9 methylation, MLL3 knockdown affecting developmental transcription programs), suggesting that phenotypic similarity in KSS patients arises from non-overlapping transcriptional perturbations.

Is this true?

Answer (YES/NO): NO